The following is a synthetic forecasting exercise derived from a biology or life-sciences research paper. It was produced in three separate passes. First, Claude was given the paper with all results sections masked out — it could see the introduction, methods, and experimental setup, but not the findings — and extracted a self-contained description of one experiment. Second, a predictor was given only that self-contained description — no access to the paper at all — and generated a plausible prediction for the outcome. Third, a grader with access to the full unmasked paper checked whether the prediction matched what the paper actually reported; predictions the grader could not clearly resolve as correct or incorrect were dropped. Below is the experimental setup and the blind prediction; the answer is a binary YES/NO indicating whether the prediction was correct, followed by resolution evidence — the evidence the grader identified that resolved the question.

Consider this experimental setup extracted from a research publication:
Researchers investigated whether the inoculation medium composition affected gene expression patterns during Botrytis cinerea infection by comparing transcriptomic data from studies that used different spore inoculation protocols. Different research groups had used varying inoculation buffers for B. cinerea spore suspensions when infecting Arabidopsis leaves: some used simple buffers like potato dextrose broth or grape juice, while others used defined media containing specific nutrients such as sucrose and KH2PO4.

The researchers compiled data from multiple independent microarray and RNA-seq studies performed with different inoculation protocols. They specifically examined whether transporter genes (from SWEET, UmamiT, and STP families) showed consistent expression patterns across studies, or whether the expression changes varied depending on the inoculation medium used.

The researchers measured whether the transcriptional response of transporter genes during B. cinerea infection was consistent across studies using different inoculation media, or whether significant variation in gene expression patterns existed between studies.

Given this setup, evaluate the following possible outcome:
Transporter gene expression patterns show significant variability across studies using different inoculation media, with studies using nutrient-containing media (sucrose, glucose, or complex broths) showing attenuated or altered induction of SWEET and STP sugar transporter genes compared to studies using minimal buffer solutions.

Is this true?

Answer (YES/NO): NO